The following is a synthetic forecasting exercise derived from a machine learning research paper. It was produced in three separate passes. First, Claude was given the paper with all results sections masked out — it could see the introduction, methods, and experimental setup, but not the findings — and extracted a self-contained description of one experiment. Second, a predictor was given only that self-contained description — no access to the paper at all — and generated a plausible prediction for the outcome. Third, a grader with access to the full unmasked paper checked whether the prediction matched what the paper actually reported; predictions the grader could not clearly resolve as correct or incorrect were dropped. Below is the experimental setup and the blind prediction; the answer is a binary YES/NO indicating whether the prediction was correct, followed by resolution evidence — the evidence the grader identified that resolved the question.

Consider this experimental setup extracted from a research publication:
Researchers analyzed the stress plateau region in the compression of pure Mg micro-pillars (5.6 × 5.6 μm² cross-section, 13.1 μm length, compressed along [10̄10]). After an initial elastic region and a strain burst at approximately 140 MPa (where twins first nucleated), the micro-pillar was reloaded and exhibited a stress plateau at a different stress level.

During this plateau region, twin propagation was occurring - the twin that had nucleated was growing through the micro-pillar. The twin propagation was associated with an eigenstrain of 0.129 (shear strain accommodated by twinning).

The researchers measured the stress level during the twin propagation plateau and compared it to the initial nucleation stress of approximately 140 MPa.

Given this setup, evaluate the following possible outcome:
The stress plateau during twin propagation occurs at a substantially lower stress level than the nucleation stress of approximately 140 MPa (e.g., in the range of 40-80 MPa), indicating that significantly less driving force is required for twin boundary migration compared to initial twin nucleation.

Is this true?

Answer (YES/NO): YES